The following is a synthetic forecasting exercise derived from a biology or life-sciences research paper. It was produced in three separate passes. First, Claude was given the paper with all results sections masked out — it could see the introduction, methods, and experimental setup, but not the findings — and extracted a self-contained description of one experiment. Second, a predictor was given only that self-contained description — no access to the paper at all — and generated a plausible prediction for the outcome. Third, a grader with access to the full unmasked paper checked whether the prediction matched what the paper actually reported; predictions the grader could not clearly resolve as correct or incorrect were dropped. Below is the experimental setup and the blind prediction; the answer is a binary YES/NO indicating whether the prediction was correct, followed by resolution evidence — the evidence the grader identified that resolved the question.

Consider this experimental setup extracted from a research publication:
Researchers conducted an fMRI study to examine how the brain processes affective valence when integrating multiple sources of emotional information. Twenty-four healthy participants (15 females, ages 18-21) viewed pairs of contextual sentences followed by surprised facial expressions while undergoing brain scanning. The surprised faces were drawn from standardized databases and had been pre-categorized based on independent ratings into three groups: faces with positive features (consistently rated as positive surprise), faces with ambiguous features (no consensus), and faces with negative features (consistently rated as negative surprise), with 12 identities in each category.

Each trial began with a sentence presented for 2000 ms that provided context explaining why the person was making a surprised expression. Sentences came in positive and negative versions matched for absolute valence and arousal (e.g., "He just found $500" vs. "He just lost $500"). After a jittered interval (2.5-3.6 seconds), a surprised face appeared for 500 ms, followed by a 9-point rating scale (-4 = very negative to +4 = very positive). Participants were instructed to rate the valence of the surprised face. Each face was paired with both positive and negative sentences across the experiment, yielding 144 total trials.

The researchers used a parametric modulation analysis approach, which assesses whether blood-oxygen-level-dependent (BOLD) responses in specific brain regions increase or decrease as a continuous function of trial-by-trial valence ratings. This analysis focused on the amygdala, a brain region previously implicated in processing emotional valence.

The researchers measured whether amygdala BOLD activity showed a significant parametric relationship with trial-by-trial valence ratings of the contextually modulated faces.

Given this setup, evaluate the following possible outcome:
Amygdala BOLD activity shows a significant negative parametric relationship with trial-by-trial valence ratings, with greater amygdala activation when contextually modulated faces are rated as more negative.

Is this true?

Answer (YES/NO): YES